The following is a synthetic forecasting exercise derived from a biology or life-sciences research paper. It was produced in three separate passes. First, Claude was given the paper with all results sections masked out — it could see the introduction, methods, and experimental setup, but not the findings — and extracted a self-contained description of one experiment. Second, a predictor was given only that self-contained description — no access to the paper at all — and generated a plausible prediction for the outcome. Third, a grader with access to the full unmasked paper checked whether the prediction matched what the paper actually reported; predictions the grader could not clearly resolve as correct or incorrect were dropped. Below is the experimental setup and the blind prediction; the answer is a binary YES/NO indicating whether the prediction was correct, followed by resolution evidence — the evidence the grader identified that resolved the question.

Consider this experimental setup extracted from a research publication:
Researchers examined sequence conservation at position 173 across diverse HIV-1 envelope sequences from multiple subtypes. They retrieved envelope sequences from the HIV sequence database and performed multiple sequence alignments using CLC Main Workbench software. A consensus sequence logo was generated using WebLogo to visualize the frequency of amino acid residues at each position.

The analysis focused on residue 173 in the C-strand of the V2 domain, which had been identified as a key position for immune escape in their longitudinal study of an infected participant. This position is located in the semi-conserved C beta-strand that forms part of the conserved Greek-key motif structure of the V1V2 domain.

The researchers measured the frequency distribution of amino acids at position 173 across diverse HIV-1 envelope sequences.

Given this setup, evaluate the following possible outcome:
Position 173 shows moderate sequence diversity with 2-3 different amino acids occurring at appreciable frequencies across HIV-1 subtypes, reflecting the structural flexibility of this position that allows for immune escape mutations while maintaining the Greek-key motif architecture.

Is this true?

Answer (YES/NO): YES